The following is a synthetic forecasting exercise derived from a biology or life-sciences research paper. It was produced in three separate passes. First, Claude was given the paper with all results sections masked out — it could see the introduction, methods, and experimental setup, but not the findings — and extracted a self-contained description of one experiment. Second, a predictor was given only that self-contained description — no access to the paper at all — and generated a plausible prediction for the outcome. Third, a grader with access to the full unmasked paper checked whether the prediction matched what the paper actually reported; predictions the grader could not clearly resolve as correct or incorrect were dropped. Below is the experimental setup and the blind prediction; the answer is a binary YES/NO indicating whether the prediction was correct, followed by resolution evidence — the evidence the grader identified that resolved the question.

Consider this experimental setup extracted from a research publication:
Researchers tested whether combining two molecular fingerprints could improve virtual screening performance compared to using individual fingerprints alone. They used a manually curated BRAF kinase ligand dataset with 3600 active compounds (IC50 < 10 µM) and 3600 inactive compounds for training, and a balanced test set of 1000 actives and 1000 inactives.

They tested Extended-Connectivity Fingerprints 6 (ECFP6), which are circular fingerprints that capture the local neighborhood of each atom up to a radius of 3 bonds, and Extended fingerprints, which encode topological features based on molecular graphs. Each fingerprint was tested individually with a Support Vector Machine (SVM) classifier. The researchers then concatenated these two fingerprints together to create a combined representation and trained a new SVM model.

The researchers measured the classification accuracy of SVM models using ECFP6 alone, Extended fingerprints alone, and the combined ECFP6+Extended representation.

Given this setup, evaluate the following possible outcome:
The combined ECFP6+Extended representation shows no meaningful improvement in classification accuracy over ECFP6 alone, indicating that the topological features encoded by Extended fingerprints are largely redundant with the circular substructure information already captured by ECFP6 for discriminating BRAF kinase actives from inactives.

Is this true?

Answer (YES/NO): NO